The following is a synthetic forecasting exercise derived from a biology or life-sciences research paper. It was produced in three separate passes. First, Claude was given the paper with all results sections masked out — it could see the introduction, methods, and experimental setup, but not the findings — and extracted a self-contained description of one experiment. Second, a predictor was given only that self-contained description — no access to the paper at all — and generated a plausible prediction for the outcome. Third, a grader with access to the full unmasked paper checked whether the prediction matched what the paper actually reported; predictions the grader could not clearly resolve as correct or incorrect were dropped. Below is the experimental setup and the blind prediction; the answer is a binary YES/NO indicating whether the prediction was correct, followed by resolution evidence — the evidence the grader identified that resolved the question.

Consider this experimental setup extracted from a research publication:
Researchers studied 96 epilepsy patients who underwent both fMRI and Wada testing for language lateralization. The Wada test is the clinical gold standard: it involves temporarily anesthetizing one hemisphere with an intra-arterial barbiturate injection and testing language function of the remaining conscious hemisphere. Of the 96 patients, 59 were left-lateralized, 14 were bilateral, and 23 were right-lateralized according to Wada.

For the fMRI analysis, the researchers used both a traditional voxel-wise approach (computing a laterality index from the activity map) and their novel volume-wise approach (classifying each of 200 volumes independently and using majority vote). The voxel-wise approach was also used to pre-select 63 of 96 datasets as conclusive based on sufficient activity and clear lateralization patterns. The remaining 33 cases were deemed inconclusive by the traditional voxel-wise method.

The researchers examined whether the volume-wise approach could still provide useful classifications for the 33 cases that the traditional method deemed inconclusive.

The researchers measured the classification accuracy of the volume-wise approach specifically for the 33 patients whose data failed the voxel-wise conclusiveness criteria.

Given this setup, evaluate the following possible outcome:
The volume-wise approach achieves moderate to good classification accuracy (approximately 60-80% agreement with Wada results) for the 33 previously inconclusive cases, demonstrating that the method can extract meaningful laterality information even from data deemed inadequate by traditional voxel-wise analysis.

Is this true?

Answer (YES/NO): NO